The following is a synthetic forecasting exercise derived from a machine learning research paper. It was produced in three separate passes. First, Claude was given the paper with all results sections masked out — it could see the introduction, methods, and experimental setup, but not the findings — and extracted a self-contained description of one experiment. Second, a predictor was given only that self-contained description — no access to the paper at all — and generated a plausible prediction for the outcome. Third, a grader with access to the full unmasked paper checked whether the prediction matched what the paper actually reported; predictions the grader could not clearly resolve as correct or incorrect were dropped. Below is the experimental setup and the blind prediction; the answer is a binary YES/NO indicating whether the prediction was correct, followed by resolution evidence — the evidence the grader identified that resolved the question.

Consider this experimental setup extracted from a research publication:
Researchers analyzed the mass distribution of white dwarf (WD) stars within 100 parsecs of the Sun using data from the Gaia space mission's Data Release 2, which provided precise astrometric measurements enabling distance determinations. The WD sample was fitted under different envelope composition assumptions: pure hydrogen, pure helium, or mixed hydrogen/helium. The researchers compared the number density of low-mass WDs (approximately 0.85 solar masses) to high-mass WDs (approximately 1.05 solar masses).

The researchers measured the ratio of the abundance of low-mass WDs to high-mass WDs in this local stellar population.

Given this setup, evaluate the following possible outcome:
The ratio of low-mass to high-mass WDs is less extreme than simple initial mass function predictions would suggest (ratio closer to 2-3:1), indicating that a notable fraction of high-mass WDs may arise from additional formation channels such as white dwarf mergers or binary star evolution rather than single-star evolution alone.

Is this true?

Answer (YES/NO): NO